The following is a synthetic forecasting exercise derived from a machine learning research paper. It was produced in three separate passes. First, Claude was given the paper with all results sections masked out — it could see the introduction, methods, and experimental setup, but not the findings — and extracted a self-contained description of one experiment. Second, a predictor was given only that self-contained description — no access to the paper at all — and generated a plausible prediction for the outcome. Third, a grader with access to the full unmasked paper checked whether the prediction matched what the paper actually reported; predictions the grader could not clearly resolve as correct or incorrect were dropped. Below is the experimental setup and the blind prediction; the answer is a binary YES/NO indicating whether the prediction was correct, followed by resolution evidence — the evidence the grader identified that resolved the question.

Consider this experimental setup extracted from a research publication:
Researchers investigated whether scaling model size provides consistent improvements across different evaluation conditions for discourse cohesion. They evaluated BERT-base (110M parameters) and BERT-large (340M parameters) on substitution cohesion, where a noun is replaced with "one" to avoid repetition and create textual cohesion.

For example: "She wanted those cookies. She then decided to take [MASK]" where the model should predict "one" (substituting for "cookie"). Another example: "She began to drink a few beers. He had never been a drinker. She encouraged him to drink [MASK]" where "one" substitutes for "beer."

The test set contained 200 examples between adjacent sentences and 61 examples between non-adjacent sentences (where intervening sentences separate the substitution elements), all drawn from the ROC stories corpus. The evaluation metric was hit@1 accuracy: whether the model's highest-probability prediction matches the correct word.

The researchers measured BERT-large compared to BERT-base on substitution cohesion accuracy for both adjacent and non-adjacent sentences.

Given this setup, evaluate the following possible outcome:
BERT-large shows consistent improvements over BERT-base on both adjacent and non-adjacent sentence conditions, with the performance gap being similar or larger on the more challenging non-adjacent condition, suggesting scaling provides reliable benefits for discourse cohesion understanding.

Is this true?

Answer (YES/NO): NO